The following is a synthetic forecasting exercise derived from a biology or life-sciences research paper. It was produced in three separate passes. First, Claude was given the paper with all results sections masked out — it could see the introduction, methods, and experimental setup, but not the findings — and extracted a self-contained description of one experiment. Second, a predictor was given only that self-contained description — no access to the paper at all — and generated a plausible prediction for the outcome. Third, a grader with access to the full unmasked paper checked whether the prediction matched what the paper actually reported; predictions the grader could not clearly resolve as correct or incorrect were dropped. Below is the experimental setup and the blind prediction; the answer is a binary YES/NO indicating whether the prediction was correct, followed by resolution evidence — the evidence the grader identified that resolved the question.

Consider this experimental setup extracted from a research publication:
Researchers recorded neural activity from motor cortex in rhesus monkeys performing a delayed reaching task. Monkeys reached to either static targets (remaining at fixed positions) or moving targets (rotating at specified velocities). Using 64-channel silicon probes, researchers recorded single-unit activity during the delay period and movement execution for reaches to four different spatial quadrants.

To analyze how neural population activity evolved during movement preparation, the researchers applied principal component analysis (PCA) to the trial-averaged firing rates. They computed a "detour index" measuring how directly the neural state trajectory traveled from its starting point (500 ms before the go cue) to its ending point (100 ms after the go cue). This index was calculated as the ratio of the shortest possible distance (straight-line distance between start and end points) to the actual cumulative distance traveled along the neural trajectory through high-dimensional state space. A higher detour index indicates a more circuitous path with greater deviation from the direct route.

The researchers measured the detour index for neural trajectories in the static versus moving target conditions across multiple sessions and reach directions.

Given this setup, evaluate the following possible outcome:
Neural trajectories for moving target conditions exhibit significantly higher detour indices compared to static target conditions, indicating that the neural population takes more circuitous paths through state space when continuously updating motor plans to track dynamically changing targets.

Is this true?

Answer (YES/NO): NO